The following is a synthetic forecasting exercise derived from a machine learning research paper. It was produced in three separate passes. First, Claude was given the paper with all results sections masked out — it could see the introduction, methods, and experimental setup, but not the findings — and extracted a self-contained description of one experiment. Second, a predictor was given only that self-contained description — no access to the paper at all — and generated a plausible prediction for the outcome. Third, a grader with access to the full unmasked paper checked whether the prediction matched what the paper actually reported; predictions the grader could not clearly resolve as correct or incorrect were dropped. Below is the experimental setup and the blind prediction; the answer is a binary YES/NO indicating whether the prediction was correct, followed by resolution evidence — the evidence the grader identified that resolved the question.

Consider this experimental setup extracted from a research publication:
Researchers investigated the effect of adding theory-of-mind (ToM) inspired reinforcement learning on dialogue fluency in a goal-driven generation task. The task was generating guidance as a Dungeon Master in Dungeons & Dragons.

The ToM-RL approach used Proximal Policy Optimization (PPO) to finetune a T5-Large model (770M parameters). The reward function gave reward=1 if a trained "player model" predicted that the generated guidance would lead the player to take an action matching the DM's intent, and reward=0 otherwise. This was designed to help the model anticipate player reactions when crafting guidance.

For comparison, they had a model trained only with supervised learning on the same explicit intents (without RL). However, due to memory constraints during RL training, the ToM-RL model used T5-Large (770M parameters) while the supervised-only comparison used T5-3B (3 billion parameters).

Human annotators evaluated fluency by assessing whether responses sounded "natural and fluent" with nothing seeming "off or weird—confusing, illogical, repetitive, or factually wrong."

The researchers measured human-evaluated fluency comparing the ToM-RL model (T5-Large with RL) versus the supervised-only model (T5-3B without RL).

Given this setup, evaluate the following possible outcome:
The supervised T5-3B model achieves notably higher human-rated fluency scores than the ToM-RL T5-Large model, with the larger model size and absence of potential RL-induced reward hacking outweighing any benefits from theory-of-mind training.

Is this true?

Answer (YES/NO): YES